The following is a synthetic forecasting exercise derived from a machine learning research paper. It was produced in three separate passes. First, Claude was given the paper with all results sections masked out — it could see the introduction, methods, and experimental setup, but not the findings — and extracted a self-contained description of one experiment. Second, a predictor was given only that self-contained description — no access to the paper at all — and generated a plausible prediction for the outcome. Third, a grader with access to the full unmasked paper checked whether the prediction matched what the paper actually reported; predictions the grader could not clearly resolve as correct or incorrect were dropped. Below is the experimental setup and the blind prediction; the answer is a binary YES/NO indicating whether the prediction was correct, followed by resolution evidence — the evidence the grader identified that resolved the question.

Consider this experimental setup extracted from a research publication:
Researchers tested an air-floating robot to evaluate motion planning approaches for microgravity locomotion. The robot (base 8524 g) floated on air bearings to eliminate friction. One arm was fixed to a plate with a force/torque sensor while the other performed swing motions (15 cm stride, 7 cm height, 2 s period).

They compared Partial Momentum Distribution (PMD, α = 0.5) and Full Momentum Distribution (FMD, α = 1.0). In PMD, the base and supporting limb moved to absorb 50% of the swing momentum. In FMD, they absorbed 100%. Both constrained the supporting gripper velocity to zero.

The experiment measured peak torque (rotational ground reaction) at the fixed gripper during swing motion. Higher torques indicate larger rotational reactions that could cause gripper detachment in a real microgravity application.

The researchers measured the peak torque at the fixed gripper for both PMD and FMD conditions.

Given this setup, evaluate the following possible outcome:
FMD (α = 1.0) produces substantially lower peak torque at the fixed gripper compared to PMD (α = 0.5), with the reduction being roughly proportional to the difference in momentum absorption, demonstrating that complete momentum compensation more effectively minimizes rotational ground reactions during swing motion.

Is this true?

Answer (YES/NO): YES